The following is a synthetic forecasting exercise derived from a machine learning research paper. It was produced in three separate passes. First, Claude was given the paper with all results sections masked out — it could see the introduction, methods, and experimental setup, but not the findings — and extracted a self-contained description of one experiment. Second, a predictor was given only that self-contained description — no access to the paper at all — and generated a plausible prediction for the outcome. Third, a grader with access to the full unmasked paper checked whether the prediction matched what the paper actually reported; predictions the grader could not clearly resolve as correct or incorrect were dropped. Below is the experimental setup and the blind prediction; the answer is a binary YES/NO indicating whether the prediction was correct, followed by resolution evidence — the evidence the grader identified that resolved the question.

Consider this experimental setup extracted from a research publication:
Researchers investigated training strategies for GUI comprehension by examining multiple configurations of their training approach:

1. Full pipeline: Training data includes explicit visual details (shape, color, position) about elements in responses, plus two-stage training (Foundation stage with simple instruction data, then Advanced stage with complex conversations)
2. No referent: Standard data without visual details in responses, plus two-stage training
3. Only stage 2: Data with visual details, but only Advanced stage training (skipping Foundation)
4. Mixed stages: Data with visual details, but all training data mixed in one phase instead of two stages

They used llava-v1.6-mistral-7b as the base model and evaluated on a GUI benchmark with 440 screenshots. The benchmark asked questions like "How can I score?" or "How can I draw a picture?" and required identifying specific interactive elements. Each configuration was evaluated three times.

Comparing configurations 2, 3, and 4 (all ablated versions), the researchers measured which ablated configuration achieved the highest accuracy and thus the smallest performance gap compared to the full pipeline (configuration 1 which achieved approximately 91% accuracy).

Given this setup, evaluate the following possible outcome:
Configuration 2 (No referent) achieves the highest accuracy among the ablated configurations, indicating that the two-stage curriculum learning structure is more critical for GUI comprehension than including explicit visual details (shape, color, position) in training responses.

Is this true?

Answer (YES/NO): NO